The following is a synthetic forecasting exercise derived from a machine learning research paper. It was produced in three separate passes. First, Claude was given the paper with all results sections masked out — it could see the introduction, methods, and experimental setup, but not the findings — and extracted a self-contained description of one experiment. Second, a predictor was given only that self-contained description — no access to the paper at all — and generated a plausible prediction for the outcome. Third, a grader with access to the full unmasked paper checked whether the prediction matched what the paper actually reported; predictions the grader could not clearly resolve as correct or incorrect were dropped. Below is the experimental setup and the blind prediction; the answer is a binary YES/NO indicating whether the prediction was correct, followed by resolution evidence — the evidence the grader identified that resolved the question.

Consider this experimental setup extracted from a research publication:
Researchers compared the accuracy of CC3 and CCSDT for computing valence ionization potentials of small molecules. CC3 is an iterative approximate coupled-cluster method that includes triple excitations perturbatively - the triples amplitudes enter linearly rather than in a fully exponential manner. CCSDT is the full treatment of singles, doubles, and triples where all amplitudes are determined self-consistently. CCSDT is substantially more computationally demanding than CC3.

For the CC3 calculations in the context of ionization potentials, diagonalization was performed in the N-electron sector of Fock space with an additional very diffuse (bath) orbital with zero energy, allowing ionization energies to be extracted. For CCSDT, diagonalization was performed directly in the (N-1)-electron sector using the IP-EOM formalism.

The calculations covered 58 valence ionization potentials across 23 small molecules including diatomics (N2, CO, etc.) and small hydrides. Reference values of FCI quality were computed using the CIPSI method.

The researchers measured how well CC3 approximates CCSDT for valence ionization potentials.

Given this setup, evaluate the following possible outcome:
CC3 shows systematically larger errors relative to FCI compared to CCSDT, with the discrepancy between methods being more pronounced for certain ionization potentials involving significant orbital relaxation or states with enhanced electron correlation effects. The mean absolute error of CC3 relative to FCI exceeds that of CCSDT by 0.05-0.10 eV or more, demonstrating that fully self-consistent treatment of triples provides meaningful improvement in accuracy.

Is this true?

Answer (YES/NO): NO